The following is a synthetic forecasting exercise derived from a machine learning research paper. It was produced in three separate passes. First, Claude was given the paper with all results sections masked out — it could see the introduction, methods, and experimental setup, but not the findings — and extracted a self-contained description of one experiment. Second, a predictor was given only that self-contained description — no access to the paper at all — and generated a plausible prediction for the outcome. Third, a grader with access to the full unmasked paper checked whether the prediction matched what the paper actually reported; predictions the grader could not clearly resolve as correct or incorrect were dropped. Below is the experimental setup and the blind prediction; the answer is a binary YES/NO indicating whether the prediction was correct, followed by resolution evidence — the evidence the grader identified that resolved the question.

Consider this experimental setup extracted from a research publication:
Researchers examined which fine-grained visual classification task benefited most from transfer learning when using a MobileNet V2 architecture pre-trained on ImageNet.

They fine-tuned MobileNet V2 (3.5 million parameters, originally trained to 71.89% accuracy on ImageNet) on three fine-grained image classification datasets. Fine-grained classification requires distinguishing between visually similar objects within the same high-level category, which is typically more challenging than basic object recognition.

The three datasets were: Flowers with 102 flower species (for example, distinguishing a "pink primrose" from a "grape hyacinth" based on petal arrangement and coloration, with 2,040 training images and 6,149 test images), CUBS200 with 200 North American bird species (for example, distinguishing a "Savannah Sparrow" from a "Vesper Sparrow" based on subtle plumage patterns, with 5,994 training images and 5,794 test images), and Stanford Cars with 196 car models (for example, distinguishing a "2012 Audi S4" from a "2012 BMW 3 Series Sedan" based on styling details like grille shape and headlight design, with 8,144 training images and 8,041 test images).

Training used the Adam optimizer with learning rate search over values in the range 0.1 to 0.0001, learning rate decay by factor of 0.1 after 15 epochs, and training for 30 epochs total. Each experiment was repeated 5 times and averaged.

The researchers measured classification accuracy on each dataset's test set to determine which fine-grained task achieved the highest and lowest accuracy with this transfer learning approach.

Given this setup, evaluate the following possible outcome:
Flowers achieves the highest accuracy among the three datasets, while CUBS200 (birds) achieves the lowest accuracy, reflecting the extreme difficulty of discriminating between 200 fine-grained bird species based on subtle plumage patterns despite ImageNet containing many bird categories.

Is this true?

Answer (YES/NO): NO